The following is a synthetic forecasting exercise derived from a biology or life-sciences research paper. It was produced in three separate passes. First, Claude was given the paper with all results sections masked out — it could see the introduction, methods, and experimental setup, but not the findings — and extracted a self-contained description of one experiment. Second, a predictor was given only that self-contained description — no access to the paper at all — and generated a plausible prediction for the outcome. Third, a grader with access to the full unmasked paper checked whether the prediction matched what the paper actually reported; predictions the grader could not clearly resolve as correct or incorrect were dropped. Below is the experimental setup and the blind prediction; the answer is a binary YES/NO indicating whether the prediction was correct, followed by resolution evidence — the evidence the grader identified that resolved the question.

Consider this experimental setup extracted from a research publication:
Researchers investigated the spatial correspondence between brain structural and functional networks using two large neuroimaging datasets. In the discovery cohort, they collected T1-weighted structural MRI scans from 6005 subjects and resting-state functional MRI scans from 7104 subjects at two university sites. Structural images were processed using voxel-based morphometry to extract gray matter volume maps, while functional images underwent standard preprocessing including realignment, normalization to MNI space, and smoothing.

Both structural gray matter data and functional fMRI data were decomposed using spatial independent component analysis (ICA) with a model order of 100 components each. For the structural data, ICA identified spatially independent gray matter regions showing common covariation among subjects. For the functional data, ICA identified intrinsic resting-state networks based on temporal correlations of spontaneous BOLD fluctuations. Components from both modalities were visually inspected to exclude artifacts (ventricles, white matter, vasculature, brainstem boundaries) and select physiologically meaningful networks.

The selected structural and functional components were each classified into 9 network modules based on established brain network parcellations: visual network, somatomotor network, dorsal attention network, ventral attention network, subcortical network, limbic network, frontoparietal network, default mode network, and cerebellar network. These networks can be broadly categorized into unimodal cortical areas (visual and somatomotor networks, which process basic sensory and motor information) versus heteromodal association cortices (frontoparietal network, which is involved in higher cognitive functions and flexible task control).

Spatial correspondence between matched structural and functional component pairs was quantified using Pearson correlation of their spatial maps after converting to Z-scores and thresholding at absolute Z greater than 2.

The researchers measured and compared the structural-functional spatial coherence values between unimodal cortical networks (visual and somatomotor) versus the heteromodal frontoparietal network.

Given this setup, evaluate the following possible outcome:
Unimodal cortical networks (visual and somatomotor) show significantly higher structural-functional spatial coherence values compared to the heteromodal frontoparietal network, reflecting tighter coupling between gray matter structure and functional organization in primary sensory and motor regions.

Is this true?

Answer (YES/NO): YES